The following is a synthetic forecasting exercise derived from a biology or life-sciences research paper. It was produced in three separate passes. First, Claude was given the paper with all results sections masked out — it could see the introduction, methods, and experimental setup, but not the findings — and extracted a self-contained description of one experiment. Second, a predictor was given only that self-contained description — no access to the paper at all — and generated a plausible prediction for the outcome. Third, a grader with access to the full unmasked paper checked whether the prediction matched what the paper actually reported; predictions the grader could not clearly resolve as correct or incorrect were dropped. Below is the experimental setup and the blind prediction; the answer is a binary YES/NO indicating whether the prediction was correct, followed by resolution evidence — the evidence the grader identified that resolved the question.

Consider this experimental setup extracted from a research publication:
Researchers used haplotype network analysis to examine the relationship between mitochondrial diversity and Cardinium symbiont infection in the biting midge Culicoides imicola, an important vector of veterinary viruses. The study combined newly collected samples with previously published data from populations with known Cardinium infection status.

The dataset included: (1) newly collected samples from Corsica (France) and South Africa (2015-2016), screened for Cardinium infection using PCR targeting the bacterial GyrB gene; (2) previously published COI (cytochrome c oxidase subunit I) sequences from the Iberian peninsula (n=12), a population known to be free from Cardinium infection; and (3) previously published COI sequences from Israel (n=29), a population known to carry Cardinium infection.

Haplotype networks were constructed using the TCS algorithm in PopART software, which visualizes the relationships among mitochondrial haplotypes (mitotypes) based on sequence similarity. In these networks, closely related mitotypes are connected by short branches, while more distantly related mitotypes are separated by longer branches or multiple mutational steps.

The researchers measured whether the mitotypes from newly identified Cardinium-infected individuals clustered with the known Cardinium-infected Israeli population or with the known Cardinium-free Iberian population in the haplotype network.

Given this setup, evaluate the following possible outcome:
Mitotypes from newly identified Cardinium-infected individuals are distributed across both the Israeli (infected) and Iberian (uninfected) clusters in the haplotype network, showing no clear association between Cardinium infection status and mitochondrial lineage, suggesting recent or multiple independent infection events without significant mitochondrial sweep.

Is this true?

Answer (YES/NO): NO